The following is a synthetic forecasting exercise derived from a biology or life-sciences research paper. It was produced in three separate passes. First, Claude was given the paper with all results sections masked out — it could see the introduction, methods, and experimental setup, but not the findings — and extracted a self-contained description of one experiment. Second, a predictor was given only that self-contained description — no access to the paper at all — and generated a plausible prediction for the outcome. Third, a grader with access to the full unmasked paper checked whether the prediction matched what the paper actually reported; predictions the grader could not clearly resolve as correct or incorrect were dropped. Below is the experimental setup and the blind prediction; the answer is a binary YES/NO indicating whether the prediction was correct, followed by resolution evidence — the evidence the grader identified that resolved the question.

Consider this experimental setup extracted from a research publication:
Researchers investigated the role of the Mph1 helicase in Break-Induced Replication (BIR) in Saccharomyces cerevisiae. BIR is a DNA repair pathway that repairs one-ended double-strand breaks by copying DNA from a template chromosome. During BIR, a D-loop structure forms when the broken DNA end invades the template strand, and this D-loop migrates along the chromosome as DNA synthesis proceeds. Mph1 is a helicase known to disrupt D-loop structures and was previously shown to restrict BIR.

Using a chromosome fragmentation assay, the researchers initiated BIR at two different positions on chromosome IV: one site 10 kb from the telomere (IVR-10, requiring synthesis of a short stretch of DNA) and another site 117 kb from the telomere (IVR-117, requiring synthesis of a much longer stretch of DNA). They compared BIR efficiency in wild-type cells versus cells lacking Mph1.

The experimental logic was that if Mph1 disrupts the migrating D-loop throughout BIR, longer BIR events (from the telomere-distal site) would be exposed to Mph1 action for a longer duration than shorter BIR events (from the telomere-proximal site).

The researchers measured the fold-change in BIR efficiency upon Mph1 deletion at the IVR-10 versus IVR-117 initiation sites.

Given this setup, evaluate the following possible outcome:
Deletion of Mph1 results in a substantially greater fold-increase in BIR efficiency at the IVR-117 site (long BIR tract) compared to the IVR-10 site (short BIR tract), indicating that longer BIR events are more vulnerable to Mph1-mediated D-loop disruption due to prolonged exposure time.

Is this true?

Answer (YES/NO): YES